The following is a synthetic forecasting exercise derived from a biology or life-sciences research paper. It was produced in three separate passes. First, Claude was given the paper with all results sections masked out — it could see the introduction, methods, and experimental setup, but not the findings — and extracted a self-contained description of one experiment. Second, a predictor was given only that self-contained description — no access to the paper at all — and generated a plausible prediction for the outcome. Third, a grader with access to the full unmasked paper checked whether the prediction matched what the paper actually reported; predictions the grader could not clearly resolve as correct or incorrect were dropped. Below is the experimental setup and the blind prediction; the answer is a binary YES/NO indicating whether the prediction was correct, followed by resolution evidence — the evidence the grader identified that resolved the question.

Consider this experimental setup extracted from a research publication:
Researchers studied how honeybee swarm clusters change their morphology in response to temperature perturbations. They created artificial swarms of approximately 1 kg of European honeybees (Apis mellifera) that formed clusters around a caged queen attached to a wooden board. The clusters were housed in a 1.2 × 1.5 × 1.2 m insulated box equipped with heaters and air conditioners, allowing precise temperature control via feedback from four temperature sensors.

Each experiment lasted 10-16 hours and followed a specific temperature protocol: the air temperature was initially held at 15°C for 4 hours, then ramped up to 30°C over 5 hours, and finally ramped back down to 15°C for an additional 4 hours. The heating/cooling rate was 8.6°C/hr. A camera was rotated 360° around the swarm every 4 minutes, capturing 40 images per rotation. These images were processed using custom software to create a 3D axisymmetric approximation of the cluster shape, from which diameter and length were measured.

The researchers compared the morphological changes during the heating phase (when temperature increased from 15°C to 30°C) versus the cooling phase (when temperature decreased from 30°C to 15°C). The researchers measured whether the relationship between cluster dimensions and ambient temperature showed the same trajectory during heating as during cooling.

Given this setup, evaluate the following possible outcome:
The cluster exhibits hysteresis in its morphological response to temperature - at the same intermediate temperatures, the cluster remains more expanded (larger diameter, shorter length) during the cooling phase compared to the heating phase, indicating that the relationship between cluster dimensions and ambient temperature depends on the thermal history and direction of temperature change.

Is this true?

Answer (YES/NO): YES